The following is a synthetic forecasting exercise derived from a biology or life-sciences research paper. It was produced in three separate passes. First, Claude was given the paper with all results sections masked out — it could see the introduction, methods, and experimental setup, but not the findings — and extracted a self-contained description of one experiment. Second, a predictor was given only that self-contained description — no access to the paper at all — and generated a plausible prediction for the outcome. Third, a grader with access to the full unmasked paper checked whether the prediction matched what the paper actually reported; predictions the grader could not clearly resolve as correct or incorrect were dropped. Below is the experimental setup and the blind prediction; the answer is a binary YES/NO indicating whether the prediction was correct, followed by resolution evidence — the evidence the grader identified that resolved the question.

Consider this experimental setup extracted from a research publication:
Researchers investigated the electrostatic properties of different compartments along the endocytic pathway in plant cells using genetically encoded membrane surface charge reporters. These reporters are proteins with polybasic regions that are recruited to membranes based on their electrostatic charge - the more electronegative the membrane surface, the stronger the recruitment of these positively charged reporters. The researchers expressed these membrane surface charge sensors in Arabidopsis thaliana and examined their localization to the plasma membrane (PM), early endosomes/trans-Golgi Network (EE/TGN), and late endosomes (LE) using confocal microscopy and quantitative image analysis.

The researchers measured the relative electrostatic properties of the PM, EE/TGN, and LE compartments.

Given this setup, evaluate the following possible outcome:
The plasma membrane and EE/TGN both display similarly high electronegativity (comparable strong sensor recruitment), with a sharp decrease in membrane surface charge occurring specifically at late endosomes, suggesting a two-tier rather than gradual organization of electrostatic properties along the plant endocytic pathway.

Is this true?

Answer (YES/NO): NO